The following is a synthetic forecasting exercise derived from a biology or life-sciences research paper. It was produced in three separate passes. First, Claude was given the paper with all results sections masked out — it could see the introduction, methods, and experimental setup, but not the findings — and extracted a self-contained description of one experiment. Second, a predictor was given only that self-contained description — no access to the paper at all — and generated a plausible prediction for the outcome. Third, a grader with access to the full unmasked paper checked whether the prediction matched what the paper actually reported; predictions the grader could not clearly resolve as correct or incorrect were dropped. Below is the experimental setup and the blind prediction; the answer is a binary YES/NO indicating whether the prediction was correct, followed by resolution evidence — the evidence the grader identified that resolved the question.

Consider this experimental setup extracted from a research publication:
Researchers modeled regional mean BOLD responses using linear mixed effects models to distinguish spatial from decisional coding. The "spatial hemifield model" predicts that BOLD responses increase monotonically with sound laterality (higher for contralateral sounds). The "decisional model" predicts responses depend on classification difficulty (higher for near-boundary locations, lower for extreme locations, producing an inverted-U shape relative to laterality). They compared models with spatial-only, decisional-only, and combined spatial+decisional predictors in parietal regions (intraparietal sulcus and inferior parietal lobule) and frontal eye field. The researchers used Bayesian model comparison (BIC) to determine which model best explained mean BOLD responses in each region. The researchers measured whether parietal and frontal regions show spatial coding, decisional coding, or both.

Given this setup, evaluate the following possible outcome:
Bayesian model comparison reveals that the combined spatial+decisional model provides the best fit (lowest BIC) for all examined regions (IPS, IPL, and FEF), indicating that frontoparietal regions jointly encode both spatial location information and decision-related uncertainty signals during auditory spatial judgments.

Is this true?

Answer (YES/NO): NO